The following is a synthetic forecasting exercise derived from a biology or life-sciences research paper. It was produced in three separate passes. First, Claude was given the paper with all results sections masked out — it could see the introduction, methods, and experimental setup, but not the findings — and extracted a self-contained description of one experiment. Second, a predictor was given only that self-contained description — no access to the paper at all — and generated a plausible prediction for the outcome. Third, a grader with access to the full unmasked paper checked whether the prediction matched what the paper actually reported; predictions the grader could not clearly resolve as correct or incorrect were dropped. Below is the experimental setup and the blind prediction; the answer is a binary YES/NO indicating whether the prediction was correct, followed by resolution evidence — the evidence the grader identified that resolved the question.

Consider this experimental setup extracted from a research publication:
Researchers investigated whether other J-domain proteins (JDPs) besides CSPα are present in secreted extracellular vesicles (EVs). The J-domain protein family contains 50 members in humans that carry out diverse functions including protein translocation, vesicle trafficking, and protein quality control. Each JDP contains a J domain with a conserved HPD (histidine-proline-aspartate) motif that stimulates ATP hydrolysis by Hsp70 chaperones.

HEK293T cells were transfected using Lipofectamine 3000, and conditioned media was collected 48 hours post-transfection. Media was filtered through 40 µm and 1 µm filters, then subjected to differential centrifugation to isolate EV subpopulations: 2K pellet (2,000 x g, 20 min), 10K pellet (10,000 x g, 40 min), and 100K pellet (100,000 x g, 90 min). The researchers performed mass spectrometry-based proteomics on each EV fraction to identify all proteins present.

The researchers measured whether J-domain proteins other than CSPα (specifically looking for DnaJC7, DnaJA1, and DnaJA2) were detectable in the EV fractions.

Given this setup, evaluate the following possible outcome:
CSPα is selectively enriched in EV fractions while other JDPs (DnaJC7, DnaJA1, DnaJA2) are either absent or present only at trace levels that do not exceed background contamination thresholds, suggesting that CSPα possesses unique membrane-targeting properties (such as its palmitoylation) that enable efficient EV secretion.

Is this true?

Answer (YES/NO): NO